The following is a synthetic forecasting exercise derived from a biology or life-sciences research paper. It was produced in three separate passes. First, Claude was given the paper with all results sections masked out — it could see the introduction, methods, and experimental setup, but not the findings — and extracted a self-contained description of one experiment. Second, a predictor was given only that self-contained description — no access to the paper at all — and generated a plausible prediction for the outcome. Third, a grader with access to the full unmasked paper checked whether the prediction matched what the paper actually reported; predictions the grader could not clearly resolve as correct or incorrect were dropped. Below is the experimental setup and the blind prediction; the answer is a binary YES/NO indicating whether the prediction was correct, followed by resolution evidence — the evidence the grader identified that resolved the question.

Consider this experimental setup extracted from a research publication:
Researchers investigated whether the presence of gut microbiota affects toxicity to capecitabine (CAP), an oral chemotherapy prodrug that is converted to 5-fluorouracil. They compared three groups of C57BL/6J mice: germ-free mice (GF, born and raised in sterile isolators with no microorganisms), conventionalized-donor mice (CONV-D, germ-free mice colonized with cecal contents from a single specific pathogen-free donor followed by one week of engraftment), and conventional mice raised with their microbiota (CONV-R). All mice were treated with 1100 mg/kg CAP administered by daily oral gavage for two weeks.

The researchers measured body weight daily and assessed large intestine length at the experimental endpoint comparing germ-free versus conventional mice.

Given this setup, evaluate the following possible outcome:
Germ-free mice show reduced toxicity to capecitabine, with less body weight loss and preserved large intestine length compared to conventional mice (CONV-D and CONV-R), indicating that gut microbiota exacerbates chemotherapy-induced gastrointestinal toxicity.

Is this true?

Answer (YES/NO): NO